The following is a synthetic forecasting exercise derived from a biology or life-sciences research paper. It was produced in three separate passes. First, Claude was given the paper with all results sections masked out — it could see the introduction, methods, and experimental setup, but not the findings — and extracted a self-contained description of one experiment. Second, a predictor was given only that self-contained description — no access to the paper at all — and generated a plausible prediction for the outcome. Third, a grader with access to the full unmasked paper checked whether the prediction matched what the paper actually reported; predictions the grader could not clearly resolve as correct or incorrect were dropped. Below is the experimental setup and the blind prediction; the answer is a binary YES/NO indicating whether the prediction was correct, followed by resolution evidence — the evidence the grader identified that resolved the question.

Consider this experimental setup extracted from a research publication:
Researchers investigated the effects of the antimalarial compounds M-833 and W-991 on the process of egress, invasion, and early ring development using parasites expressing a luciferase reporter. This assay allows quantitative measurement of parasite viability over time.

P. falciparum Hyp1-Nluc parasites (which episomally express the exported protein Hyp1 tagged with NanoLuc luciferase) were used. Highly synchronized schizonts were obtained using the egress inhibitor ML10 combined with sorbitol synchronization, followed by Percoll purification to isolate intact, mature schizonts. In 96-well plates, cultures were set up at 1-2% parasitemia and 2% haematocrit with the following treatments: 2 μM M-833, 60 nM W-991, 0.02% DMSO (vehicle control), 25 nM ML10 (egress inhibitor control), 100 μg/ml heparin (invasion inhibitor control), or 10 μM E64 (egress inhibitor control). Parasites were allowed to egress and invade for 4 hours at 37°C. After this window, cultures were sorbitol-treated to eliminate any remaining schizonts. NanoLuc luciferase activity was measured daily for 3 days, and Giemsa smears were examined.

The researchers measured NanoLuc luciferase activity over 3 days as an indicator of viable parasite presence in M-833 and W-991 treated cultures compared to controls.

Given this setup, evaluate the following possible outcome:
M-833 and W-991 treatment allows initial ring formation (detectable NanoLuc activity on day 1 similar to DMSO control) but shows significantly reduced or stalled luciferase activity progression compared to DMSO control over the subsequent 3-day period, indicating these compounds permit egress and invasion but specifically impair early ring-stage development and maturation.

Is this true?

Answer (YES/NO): NO